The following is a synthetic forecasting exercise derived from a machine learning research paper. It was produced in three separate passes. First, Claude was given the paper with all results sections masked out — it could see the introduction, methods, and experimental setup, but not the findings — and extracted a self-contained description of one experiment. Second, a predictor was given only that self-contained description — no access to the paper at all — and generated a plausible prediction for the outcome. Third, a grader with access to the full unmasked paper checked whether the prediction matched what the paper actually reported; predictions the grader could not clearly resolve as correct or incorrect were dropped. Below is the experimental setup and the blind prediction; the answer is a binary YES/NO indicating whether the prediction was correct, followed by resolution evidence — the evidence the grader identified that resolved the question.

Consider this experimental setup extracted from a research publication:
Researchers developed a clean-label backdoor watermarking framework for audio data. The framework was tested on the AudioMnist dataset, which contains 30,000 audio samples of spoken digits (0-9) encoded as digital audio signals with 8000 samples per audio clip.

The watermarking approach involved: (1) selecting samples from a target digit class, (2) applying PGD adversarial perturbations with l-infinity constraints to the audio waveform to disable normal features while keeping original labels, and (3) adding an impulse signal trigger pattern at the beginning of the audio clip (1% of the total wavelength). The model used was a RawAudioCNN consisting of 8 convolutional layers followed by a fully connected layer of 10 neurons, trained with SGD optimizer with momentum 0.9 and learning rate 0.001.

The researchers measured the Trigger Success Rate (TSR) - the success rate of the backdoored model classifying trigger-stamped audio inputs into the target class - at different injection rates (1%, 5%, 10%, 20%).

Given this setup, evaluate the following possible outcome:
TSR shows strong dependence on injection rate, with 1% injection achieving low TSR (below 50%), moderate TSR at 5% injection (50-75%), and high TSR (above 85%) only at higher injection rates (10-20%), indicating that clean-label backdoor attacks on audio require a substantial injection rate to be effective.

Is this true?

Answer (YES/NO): NO